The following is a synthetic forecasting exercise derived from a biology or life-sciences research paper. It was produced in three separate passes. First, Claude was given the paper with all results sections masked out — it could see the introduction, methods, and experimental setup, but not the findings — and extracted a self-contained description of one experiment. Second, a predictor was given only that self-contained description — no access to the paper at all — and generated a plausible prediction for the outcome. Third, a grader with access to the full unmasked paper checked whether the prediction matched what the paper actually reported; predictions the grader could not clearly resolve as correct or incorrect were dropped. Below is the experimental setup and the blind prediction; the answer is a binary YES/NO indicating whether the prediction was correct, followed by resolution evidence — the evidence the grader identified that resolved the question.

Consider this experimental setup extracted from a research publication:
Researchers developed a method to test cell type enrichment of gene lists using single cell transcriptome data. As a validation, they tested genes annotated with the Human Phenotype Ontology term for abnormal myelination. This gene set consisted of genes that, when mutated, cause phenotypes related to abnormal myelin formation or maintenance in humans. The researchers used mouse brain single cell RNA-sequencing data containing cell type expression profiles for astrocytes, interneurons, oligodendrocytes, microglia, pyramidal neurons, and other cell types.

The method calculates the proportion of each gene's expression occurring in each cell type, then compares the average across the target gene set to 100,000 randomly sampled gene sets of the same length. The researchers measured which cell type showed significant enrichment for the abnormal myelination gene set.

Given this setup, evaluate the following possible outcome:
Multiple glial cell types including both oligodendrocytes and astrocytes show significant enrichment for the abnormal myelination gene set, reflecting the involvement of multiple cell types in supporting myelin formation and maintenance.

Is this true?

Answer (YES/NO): NO